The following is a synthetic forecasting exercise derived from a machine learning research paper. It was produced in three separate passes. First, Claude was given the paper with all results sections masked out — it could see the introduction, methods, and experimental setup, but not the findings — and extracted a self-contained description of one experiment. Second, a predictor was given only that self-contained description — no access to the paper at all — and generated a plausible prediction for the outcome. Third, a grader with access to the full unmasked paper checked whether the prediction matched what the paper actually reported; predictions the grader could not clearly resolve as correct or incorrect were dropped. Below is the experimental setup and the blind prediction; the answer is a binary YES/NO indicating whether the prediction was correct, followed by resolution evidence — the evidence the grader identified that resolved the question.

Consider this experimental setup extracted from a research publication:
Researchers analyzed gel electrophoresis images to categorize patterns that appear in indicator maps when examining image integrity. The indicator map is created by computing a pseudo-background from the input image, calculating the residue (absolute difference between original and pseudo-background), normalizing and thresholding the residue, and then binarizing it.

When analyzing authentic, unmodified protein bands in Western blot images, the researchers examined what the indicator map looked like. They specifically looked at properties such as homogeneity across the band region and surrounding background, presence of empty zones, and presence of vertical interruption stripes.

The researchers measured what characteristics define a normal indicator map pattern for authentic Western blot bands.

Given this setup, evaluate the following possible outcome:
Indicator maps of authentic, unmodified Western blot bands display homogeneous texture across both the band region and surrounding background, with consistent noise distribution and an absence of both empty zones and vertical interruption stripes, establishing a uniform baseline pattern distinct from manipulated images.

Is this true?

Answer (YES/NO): YES